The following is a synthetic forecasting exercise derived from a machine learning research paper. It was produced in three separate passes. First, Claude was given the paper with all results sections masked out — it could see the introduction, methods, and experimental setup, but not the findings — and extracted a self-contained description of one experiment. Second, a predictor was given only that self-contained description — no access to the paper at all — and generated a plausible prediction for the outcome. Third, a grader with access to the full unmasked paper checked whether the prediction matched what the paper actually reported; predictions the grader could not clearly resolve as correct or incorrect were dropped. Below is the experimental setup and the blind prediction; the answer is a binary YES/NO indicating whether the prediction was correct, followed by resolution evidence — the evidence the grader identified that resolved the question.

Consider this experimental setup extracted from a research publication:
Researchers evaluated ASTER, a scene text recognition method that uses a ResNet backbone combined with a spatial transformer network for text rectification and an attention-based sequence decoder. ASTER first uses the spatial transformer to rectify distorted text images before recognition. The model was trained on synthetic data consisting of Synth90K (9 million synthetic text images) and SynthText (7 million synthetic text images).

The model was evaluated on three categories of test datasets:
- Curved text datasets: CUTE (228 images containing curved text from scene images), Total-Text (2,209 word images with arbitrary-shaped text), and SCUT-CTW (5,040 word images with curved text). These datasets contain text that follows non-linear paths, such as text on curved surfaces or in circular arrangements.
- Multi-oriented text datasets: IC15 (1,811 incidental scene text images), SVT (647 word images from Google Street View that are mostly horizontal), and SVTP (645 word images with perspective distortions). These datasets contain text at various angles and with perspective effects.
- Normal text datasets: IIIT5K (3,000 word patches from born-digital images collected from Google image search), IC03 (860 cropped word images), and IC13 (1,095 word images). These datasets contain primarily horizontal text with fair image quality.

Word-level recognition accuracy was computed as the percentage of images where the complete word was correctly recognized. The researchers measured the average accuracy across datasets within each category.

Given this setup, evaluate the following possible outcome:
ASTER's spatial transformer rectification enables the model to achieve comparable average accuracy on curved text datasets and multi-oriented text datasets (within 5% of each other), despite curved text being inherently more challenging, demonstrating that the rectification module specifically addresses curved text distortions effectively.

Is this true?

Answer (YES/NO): NO